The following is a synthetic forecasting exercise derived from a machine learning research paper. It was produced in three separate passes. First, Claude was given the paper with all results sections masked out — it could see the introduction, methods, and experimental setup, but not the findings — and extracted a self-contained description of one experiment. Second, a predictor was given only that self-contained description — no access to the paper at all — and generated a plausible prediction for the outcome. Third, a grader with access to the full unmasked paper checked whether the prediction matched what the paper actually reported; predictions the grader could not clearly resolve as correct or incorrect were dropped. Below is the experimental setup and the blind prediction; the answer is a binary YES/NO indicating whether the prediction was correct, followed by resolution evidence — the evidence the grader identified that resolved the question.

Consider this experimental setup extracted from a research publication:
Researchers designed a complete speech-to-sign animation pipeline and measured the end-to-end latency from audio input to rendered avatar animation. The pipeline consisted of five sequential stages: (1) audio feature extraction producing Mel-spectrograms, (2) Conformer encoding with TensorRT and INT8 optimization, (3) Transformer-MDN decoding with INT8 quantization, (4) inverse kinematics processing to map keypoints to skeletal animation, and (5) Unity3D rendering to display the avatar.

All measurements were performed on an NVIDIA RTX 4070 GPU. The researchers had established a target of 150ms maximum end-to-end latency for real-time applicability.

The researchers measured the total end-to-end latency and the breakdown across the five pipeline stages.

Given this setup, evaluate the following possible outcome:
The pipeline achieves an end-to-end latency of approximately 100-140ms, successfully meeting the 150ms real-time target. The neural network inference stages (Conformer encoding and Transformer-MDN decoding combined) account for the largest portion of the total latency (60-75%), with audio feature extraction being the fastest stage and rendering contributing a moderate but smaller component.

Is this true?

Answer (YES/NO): NO